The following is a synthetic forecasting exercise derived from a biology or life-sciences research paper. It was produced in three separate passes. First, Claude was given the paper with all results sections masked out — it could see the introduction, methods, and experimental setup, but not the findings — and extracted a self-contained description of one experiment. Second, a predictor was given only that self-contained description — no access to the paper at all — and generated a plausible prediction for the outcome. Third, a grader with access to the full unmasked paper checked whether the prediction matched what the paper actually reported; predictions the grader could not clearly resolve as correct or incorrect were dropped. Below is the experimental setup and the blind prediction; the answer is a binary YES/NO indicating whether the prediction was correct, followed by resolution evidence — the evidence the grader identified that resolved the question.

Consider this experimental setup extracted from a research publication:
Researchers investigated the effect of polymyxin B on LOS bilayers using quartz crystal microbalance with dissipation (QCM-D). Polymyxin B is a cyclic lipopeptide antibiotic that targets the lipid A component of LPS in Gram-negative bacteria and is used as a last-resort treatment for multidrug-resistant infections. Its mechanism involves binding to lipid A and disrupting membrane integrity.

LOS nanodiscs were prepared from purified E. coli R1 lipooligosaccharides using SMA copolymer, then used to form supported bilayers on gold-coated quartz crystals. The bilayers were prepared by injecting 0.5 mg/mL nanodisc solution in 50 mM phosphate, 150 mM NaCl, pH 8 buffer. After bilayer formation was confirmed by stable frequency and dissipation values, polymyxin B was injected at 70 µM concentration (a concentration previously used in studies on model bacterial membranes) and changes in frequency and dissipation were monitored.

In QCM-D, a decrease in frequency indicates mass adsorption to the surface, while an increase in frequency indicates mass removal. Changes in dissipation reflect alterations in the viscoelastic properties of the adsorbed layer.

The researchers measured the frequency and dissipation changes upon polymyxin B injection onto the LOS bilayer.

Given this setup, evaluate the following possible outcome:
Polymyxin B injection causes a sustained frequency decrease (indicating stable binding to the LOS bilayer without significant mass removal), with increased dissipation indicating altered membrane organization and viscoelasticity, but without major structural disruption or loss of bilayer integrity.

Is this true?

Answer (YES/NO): YES